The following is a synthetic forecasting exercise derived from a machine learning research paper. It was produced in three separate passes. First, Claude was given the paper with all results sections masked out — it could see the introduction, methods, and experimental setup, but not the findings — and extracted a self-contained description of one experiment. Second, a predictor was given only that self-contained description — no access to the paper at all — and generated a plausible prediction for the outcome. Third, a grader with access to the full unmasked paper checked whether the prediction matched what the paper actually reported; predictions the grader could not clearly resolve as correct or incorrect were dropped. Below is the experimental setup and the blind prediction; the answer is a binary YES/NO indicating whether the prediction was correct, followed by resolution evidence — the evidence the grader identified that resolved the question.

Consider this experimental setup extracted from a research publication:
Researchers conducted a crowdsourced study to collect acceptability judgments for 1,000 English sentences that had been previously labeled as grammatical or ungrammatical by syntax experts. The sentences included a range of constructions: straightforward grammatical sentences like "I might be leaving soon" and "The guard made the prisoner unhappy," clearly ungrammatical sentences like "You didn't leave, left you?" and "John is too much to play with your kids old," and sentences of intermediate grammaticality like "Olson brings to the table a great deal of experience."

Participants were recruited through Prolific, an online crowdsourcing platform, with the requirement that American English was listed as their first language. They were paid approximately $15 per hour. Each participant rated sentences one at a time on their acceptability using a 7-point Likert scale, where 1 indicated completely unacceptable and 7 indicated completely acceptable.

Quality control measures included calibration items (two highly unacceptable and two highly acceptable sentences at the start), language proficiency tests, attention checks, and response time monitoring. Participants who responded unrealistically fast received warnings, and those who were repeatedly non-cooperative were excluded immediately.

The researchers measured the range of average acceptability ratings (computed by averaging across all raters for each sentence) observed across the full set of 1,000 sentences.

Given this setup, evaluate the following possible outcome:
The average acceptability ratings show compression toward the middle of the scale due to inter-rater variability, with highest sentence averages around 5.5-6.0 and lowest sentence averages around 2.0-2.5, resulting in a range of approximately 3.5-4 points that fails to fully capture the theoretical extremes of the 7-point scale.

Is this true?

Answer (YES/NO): NO